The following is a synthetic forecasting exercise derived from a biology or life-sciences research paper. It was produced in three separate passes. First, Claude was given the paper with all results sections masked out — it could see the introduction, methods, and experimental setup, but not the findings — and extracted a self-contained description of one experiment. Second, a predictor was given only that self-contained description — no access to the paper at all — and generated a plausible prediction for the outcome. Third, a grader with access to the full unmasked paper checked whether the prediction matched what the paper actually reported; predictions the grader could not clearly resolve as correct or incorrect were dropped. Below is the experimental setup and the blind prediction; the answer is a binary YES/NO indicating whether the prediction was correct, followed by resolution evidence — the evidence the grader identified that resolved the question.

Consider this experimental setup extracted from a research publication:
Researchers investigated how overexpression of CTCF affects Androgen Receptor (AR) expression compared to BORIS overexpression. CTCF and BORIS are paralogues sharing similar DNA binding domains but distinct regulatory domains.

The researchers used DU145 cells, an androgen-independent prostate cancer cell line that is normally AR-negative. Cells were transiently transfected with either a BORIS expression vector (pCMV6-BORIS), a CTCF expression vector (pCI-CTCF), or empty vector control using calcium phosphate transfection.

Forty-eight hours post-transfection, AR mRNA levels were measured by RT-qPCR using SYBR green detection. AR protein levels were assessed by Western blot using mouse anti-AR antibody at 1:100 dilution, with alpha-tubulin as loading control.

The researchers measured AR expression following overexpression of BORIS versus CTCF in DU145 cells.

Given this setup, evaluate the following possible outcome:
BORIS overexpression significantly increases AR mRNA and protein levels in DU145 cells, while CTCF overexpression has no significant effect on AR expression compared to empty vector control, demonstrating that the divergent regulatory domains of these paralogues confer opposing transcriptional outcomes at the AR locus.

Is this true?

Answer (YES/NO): YES